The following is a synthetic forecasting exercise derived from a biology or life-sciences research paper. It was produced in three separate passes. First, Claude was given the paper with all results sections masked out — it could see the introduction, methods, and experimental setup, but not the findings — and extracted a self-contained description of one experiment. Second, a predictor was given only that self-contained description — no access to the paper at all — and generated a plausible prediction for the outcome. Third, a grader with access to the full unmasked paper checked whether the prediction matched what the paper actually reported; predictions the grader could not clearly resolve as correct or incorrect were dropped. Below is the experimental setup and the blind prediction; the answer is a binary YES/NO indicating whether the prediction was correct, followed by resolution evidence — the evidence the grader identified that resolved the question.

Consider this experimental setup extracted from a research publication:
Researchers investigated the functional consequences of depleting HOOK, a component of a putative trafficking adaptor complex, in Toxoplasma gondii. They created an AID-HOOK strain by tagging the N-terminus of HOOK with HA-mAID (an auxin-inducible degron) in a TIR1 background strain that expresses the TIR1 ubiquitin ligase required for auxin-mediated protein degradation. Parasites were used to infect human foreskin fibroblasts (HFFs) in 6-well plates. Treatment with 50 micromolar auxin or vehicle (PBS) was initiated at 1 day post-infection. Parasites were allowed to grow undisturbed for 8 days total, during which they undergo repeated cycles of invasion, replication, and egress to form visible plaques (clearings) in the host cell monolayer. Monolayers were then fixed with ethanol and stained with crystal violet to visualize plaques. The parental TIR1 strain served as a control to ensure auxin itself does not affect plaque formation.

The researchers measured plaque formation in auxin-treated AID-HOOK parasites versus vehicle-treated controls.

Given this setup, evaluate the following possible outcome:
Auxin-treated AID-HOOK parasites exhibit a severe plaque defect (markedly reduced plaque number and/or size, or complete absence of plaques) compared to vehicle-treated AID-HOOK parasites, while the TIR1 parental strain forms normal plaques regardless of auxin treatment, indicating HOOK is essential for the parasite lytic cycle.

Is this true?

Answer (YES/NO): YES